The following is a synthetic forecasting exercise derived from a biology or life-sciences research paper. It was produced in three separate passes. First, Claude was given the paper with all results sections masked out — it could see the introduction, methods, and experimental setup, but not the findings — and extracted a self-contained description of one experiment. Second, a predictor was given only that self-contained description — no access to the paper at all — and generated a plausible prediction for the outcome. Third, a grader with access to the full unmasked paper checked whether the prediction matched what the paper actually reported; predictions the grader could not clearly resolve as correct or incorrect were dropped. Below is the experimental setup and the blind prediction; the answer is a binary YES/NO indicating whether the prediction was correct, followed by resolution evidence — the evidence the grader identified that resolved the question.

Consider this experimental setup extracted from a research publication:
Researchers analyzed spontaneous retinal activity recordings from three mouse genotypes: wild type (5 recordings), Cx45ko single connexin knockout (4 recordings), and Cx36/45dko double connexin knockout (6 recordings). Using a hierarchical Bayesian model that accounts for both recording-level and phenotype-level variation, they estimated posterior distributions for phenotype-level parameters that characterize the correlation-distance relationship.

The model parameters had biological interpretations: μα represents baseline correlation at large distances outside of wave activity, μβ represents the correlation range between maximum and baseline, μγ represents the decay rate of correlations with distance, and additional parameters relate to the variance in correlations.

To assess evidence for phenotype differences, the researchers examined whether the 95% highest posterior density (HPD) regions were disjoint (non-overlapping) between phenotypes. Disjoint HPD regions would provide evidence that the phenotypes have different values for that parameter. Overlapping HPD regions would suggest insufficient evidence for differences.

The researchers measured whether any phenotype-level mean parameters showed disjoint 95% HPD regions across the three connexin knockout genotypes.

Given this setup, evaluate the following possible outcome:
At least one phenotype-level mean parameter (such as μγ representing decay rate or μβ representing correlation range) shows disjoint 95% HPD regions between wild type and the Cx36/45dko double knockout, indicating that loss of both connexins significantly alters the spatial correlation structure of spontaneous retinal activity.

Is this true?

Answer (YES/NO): NO